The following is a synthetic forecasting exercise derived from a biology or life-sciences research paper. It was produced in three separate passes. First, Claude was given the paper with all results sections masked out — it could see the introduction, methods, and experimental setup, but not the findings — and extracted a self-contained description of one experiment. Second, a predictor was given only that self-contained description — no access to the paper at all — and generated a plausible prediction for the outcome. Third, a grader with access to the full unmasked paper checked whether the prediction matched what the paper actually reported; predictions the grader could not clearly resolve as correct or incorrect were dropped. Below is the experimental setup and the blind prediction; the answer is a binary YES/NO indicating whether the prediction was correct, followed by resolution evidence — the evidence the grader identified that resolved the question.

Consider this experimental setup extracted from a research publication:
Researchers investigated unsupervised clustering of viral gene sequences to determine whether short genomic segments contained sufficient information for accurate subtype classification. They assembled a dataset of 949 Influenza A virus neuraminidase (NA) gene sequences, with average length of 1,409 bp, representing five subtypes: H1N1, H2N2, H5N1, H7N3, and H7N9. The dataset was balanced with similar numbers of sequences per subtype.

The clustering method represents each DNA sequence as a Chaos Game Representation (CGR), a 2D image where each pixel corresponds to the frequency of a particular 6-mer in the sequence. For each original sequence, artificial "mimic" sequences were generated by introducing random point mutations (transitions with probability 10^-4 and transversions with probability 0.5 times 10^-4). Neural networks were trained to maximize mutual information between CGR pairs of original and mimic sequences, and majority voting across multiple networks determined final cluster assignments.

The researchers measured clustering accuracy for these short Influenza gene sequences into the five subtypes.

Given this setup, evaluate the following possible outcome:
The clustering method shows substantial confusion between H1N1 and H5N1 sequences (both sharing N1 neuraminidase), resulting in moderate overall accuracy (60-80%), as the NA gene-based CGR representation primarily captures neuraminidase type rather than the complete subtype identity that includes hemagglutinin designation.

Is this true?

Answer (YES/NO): NO